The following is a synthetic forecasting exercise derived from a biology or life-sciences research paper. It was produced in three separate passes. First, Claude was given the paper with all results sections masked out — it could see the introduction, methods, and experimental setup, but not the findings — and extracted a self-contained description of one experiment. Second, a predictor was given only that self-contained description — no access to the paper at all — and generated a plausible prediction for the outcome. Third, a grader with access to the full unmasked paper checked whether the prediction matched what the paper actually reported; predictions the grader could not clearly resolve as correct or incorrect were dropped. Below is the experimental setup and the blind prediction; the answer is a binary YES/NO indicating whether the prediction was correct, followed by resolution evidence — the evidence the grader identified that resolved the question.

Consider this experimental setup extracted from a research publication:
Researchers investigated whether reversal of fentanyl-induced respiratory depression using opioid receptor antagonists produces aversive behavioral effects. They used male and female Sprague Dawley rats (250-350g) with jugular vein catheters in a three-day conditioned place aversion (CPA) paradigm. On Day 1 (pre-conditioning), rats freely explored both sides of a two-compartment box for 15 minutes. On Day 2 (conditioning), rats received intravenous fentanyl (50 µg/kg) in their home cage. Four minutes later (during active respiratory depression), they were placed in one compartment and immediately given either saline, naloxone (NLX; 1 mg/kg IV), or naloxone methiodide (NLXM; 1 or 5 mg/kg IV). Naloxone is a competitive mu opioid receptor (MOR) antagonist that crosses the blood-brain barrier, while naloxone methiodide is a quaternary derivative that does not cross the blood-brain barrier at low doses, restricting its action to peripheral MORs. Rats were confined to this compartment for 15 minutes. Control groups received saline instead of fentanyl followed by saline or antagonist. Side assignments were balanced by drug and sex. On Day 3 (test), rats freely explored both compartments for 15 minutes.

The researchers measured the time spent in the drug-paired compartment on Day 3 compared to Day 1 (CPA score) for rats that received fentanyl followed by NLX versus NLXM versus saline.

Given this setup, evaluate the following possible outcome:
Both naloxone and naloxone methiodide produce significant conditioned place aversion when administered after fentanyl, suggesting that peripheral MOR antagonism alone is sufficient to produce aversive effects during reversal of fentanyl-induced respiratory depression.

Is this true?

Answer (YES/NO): NO